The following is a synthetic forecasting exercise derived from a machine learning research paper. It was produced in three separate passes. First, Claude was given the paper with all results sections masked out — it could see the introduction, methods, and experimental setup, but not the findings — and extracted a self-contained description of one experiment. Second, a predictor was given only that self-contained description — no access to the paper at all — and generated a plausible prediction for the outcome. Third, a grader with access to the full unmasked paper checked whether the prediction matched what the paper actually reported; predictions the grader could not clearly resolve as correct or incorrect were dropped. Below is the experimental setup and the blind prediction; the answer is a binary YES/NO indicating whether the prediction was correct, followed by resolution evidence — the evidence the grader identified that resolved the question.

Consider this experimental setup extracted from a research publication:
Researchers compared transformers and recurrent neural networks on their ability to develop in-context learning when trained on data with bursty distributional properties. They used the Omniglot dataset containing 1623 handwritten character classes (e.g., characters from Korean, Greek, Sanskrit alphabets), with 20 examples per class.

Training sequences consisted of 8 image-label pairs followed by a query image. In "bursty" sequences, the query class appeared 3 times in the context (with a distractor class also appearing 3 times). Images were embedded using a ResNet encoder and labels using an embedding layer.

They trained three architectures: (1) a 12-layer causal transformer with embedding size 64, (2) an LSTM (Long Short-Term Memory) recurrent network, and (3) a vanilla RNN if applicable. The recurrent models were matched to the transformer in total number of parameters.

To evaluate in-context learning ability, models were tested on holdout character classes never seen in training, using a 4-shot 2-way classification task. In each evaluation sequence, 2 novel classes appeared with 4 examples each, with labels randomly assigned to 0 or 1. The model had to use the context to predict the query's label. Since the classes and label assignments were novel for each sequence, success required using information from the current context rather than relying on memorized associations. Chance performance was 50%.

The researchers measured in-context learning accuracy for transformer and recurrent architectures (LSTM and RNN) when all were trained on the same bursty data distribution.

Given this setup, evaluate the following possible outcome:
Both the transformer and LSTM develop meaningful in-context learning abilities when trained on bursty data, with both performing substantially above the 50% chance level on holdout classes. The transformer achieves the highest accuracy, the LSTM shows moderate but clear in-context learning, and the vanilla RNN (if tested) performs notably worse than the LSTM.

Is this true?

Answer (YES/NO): NO